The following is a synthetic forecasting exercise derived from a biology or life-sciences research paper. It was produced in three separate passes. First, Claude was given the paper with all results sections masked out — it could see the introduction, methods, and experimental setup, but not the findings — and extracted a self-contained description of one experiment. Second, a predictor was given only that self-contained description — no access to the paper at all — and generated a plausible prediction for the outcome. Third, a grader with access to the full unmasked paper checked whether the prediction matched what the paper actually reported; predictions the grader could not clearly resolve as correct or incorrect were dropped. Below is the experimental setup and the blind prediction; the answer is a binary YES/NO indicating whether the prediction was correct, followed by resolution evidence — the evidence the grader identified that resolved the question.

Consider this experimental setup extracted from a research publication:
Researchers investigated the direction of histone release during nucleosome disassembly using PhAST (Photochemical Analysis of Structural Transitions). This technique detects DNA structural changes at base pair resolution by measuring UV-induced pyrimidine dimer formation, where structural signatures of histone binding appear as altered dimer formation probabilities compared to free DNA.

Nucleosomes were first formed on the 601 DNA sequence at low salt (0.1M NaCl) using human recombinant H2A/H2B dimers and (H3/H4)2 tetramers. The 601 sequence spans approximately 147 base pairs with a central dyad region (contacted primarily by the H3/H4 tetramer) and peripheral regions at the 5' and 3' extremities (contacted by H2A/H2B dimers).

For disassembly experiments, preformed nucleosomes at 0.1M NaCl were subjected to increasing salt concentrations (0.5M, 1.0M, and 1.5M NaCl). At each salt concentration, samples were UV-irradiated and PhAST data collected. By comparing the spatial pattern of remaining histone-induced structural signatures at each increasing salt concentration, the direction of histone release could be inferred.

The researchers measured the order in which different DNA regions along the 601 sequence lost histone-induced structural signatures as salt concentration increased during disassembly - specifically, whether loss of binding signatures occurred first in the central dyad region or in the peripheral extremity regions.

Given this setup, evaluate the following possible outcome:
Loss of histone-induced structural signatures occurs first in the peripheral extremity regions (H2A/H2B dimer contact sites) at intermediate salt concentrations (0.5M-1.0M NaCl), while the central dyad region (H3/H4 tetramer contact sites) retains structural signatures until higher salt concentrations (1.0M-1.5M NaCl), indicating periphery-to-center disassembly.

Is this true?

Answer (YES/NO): YES